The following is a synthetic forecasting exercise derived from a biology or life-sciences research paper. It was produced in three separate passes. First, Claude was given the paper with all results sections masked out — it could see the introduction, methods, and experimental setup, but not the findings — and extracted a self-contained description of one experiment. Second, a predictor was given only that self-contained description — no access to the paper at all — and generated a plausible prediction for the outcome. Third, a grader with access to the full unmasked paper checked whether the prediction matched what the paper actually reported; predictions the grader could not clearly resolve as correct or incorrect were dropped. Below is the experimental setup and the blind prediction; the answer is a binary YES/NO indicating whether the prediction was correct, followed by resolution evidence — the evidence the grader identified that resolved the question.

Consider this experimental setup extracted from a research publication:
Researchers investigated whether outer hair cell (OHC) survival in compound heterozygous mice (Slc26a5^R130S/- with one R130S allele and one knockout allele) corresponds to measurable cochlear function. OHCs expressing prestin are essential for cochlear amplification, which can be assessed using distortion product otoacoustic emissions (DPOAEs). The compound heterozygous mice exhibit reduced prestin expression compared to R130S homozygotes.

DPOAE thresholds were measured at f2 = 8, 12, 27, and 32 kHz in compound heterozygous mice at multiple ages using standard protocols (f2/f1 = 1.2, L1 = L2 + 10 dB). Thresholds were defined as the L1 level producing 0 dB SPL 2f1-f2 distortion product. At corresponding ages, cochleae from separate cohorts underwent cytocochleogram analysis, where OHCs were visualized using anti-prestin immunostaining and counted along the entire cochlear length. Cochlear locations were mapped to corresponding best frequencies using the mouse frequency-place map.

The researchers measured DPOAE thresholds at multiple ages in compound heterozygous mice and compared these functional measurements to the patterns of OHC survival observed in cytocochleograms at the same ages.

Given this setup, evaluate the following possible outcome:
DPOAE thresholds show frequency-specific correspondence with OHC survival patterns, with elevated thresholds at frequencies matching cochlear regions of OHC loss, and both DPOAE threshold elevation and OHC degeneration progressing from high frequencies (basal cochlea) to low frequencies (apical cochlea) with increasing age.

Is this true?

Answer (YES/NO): NO